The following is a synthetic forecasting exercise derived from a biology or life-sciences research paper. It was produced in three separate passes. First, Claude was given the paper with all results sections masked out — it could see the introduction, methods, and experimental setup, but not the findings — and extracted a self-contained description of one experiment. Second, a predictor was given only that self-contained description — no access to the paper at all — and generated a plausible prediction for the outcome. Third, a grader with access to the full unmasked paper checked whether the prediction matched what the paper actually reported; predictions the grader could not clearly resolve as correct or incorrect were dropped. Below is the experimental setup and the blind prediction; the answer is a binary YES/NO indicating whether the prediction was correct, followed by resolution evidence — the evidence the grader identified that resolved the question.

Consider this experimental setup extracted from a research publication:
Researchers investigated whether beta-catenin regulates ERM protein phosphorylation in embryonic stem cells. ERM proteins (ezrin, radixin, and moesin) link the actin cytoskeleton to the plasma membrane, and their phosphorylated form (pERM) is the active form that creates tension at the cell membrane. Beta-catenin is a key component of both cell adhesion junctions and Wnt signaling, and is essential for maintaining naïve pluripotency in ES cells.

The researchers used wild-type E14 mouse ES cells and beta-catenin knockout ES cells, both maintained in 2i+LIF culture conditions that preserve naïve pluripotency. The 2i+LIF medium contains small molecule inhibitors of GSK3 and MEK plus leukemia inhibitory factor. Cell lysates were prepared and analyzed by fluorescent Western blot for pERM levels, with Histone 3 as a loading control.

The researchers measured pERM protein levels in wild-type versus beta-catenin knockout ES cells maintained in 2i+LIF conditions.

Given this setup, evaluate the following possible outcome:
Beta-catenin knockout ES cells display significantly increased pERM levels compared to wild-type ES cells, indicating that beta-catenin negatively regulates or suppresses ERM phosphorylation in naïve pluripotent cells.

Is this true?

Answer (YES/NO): NO